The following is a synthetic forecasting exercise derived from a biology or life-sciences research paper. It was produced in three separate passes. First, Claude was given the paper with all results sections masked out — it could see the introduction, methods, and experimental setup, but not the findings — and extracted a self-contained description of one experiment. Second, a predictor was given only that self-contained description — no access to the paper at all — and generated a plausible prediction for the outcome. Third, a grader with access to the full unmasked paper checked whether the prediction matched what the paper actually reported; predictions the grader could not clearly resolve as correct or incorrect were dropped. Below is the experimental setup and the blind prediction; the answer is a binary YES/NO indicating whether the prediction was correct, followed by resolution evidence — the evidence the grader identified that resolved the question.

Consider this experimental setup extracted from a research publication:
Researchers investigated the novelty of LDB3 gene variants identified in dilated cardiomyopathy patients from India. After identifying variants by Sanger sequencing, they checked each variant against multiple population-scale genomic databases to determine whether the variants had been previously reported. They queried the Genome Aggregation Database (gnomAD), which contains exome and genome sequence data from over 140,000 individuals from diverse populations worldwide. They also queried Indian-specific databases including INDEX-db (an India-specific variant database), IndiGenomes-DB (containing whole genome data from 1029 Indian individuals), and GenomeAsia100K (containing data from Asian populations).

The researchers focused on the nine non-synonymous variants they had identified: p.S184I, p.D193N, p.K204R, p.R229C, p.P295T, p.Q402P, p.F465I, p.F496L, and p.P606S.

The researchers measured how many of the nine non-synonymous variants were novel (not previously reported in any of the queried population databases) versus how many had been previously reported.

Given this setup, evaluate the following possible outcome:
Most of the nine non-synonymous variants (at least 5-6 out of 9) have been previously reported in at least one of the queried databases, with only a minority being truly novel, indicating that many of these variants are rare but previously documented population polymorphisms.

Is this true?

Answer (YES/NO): NO